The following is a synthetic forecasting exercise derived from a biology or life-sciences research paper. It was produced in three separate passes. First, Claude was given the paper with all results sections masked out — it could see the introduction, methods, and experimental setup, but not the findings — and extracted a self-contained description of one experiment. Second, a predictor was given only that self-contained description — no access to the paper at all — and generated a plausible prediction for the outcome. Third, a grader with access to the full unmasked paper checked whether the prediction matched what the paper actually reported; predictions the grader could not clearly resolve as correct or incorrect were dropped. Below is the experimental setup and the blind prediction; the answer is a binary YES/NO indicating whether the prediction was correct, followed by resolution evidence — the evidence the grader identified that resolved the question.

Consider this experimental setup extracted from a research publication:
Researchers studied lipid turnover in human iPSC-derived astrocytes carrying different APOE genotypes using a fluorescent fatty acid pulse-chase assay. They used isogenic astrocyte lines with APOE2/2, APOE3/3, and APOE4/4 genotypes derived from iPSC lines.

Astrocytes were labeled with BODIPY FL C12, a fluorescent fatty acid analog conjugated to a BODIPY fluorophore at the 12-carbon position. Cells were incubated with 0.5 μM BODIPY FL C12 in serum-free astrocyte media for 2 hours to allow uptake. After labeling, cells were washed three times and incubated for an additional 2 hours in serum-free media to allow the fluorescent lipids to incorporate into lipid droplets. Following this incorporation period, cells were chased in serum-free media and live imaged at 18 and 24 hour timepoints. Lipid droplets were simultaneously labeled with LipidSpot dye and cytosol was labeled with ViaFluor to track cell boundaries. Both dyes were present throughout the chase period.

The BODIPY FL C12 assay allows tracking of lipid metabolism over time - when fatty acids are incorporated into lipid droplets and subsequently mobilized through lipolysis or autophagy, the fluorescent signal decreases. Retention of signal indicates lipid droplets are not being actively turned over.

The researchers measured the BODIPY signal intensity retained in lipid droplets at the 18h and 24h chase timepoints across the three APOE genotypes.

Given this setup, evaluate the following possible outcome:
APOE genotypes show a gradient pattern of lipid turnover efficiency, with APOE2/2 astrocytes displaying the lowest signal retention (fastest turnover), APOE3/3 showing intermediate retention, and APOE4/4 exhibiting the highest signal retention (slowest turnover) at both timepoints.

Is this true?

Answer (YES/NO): NO